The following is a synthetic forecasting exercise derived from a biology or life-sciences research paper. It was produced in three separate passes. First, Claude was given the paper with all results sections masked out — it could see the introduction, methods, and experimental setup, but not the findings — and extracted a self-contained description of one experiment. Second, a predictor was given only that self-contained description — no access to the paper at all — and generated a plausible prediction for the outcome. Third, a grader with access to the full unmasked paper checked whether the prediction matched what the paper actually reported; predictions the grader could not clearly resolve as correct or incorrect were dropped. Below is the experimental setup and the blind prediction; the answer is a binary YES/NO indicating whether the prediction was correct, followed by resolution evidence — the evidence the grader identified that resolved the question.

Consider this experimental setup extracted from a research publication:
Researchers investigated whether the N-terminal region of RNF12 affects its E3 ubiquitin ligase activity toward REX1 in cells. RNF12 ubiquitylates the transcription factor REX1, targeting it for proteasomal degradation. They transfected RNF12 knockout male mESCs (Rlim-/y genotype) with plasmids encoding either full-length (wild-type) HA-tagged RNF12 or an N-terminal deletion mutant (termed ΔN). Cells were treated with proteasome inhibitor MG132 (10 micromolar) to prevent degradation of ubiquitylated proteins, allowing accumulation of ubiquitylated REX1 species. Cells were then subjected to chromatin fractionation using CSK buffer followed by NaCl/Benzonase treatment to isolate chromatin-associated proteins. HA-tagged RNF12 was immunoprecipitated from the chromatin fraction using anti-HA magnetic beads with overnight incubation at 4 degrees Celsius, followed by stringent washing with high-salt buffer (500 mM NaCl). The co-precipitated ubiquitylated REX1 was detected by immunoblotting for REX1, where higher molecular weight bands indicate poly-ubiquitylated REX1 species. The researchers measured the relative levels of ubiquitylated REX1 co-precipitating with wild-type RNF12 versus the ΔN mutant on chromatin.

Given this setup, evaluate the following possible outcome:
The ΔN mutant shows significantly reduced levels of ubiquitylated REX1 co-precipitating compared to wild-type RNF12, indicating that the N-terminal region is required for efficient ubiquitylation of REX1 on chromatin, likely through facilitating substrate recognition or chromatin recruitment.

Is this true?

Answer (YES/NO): NO